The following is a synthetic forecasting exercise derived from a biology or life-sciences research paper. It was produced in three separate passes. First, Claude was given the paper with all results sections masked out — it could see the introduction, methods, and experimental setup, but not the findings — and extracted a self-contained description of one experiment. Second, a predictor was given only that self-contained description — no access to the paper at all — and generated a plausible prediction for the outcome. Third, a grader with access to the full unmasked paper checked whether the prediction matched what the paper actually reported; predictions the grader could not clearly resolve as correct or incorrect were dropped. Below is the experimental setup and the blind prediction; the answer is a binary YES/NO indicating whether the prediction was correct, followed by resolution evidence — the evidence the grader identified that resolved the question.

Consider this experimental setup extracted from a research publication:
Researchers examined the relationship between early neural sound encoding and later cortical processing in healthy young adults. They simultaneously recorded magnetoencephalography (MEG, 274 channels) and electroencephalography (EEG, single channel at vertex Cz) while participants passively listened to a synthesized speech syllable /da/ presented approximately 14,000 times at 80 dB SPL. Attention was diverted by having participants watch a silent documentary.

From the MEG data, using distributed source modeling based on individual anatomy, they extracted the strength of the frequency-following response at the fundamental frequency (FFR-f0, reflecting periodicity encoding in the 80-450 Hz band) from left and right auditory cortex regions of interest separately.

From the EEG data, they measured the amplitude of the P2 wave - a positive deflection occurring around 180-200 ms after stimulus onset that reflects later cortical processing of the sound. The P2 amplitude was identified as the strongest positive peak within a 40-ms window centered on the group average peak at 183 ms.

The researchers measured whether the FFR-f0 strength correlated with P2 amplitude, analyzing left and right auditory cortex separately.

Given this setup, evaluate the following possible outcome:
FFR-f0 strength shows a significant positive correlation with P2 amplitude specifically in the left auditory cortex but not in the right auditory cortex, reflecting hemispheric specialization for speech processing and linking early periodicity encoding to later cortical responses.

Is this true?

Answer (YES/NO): NO